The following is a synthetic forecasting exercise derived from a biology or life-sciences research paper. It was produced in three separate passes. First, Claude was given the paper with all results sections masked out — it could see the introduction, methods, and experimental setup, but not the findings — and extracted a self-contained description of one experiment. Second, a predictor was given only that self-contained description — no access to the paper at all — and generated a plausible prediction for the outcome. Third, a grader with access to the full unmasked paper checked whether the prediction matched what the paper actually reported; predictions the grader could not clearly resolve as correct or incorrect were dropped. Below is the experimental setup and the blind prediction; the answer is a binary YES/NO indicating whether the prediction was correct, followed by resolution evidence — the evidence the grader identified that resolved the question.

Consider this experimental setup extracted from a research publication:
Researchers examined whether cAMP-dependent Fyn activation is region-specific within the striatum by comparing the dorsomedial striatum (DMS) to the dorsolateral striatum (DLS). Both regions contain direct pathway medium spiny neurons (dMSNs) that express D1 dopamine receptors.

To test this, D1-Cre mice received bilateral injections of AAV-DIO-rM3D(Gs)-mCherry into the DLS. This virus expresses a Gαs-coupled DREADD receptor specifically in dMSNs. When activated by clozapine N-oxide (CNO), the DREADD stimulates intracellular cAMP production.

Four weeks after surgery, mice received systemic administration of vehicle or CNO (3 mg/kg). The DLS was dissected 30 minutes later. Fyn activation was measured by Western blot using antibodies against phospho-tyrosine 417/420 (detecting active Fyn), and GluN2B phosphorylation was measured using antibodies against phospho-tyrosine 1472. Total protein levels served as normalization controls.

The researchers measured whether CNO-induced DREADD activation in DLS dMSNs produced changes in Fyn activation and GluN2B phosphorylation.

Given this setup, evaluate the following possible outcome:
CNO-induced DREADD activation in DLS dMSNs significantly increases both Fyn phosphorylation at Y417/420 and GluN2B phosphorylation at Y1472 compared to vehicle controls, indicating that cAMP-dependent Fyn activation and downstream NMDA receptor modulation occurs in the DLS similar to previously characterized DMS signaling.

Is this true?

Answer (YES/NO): NO